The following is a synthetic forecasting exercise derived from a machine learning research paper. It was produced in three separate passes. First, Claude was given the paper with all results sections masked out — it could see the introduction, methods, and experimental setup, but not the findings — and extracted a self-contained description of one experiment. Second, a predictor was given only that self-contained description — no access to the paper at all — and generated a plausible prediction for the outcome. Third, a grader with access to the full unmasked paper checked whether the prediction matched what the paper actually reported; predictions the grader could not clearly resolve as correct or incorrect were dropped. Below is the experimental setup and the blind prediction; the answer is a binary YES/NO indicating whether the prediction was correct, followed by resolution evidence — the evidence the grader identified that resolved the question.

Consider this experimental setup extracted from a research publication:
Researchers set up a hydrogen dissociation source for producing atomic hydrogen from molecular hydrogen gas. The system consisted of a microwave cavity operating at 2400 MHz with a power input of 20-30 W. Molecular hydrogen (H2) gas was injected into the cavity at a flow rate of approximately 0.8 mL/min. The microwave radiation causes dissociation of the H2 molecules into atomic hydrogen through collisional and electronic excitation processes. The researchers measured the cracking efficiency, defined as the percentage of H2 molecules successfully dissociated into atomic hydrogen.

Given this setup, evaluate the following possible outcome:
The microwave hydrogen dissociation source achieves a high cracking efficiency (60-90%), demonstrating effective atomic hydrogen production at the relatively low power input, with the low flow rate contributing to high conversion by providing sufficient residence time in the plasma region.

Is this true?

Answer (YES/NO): YES